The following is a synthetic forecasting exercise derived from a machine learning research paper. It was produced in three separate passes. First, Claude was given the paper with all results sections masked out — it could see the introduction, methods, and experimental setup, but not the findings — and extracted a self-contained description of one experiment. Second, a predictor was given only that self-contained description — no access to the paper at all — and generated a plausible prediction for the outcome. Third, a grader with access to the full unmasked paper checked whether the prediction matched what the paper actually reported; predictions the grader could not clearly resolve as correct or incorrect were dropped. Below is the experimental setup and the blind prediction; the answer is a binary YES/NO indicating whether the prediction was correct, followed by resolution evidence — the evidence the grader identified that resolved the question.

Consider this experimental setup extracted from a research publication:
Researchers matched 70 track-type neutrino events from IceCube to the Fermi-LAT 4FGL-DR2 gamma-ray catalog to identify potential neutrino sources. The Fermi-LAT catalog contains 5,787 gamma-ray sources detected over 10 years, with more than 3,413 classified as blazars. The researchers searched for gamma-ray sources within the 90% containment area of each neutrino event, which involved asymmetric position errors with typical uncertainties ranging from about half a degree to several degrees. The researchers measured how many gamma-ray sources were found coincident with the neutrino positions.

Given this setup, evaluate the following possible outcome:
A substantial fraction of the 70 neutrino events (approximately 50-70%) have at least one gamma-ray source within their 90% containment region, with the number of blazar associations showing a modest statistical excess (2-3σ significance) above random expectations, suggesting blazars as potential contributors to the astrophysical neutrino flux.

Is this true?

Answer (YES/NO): NO